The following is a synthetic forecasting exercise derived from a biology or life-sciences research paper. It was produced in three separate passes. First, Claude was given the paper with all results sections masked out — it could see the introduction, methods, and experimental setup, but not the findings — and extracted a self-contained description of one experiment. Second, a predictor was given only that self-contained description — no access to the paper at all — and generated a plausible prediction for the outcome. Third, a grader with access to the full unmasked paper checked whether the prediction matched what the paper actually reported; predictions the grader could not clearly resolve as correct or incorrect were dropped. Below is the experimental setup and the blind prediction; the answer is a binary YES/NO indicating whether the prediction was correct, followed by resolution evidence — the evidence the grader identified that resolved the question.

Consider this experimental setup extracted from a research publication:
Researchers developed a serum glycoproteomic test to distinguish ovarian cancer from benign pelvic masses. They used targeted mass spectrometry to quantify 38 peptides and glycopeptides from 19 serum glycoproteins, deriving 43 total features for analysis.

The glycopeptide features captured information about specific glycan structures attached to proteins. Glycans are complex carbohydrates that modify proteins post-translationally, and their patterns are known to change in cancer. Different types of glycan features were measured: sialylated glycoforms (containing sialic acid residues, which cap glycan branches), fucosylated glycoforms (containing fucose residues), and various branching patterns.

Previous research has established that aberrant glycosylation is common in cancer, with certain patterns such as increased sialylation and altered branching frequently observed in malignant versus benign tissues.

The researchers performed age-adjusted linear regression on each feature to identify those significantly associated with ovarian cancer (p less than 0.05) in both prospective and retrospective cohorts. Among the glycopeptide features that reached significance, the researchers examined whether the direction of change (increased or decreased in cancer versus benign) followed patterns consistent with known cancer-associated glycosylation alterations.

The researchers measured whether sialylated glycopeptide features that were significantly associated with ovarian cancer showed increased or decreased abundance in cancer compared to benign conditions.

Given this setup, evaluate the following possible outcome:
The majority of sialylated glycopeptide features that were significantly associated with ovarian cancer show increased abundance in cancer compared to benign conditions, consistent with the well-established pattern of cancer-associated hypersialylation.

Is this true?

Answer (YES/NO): NO